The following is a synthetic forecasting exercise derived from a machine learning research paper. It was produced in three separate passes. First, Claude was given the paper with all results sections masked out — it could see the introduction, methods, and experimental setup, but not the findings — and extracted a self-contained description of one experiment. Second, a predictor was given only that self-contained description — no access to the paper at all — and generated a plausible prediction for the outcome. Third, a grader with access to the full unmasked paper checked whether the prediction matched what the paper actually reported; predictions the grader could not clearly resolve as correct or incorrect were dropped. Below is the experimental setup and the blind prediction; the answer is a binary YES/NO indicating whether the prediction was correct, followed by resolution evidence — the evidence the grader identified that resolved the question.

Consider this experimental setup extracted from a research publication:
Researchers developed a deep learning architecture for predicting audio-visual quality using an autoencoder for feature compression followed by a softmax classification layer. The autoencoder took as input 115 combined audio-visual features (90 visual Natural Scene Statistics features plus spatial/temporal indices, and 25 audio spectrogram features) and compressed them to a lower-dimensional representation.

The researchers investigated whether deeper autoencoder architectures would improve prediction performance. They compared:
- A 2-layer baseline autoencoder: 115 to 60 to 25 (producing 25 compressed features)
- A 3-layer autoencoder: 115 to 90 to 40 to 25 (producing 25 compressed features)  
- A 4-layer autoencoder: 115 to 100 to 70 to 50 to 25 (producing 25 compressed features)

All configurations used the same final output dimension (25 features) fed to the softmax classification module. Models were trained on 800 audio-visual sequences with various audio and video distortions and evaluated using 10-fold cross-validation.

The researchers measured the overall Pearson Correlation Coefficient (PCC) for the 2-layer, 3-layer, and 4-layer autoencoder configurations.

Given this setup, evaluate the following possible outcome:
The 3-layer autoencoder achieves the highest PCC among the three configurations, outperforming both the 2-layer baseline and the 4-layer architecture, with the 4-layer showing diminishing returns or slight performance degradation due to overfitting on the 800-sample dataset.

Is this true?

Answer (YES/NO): NO